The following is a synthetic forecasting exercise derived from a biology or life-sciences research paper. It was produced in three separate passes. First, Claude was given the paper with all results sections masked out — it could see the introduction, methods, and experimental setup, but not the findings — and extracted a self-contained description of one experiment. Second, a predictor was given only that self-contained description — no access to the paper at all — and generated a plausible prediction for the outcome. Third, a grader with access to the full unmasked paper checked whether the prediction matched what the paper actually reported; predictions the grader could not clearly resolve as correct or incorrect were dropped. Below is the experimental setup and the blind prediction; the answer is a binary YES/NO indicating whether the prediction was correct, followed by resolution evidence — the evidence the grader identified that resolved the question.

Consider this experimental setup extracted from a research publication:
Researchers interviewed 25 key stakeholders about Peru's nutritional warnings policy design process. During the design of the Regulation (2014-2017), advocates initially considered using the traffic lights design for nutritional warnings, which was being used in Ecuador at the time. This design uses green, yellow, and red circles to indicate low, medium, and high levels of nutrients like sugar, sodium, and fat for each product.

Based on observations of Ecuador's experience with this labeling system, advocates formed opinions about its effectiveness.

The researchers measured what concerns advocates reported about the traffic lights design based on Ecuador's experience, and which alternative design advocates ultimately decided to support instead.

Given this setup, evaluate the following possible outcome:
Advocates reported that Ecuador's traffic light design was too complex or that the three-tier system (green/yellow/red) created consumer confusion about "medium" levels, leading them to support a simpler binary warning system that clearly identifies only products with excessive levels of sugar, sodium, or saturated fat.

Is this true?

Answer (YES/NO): YES